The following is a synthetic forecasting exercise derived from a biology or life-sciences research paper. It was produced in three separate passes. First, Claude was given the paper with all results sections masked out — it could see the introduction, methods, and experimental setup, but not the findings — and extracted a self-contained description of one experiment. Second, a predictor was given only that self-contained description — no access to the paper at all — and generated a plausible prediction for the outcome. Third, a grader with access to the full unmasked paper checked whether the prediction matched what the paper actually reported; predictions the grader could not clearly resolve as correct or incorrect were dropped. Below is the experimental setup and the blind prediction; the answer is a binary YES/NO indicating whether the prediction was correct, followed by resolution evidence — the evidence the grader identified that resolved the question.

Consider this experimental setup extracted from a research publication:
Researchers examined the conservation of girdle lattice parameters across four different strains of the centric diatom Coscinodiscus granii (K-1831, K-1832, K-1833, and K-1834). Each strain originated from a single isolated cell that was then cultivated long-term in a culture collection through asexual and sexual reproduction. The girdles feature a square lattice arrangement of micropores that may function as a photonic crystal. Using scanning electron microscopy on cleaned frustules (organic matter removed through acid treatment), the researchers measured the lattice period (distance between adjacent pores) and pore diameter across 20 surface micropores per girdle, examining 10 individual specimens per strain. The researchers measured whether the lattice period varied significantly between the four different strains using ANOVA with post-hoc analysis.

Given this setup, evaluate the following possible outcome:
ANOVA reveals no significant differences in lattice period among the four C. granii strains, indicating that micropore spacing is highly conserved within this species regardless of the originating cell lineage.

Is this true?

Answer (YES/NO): YES